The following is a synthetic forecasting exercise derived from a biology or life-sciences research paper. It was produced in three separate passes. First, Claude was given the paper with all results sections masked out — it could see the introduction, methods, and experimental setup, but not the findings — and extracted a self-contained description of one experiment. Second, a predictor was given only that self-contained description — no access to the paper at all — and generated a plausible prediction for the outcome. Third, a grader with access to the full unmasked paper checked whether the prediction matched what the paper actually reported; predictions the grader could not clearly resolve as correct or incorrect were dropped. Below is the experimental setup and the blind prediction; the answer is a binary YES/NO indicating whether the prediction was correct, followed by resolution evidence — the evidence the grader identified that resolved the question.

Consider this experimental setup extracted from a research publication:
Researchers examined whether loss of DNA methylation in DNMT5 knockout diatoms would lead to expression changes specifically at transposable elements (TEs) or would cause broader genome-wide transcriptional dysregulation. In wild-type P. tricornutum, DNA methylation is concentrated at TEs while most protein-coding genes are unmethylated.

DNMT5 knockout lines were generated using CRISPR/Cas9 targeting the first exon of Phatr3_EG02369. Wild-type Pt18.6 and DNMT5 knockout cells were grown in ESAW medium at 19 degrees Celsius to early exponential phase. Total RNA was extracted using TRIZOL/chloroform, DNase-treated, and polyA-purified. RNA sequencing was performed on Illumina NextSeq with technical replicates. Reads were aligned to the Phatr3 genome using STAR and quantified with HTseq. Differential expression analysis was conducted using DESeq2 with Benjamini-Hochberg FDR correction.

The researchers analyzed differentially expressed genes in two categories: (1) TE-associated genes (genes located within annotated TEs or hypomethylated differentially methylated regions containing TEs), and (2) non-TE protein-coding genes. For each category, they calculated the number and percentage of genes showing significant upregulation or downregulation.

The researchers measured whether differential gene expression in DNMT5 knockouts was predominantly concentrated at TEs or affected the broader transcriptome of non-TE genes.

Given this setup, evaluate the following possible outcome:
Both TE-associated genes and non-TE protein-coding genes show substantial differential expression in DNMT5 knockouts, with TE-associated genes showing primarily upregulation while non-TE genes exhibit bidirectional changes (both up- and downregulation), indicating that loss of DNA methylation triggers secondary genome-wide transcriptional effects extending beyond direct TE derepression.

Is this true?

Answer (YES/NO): YES